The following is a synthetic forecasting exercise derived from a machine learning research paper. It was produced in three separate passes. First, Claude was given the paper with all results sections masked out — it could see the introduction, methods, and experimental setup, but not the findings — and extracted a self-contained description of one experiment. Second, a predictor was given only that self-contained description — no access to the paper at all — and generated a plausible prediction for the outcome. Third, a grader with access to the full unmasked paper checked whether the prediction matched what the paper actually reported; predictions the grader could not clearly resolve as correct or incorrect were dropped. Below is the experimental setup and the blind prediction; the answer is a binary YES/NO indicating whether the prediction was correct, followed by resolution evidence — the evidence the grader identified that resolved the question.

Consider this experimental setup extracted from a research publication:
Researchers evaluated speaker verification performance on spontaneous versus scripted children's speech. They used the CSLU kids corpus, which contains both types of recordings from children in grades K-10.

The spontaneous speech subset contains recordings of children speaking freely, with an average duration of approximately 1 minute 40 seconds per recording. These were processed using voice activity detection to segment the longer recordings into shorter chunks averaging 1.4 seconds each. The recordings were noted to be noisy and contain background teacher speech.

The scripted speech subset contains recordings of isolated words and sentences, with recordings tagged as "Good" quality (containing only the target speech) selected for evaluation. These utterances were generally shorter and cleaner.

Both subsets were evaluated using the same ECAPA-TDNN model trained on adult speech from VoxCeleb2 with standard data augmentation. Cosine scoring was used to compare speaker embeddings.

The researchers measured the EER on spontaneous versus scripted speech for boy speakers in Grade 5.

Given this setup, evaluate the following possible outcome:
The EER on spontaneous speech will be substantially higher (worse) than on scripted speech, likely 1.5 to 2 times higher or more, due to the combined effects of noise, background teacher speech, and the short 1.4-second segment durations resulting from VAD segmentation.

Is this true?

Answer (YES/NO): NO